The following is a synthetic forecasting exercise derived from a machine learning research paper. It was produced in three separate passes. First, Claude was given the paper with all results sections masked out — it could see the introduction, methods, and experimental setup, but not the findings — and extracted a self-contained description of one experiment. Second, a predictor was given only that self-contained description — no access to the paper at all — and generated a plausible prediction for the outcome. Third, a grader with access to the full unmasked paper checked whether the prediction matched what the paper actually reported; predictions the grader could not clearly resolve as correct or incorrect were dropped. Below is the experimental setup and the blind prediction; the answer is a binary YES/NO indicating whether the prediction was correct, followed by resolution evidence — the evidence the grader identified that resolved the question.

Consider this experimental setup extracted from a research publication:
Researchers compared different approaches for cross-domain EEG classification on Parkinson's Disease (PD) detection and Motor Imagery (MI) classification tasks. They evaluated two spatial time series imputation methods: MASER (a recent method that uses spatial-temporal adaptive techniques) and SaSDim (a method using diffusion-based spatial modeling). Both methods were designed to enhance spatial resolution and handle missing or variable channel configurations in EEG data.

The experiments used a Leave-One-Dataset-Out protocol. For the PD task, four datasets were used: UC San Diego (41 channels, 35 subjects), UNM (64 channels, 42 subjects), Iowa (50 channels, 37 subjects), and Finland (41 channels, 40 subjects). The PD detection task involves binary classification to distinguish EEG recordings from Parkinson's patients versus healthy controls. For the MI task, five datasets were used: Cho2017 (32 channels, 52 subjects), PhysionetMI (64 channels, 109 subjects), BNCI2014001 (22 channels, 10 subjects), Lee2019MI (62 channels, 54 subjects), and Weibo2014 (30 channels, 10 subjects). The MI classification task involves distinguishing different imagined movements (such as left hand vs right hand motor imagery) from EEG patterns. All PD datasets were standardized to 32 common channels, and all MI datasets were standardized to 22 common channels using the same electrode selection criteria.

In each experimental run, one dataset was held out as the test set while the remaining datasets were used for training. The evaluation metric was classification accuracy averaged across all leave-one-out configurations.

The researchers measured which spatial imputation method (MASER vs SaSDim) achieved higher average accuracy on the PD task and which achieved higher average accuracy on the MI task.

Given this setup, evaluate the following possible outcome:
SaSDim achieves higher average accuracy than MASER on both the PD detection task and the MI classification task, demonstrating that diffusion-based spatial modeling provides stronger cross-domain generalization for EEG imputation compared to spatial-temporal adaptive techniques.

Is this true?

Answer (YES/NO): NO